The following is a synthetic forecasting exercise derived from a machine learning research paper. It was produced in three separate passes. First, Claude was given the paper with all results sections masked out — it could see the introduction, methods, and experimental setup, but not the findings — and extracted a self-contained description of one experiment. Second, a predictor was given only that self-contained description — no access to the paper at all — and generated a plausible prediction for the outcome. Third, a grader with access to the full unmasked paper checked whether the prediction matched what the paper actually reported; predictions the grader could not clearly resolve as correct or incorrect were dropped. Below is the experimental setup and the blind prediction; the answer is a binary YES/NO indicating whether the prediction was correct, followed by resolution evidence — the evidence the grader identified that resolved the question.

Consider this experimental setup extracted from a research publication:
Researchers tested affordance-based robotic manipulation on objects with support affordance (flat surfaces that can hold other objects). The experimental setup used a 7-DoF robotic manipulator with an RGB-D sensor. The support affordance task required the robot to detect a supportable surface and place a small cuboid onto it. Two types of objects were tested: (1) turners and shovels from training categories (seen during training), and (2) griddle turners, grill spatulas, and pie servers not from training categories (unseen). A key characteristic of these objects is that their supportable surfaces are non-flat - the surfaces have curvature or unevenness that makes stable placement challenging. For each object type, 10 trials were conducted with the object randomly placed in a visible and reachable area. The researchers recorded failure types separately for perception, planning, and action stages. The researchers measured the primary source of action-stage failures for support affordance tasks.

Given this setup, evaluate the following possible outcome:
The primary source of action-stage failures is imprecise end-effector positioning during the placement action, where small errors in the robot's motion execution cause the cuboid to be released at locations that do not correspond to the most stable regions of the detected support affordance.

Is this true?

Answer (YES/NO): NO